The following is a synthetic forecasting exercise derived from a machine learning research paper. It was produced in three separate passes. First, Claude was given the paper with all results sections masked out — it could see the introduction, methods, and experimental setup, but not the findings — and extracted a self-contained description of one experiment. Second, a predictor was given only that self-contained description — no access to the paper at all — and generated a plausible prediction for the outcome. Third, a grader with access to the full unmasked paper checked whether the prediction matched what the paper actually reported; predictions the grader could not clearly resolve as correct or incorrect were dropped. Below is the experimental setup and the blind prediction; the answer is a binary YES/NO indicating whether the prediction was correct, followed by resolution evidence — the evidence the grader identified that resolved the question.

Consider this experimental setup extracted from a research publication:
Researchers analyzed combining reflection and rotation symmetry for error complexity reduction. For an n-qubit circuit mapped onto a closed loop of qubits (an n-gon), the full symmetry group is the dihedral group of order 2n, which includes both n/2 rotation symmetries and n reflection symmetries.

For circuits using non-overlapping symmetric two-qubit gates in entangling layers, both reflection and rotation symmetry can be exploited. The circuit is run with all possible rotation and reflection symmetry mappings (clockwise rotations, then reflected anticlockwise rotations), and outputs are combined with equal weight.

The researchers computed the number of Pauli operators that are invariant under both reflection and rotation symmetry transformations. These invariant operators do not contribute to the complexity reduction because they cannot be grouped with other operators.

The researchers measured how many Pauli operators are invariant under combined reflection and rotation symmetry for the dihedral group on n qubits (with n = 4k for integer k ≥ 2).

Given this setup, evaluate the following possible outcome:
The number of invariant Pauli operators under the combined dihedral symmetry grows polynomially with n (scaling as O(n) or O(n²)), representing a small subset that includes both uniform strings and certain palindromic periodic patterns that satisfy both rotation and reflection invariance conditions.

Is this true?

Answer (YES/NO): NO